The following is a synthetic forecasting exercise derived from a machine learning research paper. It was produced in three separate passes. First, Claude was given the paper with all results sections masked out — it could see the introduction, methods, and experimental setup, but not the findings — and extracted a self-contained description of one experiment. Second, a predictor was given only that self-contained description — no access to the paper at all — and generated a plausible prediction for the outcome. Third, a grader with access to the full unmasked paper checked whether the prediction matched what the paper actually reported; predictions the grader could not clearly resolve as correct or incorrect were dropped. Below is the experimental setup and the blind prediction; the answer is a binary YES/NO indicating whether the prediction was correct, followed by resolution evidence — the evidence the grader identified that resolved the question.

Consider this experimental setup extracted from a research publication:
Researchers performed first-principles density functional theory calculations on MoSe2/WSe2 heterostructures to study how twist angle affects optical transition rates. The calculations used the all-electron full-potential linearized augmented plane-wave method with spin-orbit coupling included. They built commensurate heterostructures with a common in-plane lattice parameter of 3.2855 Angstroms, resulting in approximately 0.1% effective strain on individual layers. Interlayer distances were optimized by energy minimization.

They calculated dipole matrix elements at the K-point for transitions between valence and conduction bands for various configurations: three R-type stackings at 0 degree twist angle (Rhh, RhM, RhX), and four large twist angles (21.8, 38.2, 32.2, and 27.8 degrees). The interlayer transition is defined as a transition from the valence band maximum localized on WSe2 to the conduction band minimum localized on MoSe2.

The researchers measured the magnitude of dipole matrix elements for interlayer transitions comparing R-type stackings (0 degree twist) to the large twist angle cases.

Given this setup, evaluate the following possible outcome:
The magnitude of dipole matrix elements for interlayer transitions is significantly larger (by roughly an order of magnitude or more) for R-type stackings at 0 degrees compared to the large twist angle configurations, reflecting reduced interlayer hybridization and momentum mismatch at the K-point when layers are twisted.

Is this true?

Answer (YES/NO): YES